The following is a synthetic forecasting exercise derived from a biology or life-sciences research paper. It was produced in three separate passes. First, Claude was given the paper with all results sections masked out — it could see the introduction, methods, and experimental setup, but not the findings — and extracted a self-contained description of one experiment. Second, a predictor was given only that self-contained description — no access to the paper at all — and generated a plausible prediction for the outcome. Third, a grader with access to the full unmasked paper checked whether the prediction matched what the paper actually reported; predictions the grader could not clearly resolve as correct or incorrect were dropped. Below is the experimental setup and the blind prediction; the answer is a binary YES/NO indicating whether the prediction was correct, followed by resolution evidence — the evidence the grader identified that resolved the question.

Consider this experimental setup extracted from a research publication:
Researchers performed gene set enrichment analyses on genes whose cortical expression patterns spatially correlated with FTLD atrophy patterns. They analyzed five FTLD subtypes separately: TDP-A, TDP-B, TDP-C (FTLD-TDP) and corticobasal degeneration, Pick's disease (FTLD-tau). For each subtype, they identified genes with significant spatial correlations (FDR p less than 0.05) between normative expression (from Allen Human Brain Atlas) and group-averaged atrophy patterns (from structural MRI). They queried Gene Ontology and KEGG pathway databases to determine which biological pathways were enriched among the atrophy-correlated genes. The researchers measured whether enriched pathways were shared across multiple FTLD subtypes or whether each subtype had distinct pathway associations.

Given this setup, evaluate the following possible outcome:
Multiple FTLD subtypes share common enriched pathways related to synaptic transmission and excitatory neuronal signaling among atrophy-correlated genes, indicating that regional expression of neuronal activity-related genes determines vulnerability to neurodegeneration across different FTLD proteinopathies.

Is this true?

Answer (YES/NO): NO